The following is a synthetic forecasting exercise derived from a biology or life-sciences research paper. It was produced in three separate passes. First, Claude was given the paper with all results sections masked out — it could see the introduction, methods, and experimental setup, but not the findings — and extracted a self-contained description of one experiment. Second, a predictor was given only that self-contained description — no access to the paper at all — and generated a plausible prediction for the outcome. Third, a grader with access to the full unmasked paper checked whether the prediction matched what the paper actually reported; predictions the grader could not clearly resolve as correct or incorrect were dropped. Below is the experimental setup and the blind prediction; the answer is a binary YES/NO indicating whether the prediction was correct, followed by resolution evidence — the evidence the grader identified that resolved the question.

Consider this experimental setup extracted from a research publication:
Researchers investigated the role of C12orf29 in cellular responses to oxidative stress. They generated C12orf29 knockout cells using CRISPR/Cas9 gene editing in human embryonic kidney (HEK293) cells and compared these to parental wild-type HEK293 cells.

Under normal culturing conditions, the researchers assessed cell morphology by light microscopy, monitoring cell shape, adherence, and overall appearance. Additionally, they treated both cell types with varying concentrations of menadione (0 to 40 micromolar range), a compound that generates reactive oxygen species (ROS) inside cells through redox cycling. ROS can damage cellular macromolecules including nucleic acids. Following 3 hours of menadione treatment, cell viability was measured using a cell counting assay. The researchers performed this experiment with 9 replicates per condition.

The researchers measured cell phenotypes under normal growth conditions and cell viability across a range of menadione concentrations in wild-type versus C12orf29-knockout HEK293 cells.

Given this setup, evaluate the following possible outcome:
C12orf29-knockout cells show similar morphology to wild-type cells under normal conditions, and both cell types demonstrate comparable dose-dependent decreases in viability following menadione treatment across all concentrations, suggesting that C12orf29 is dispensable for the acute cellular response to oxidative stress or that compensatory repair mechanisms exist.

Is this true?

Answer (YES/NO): NO